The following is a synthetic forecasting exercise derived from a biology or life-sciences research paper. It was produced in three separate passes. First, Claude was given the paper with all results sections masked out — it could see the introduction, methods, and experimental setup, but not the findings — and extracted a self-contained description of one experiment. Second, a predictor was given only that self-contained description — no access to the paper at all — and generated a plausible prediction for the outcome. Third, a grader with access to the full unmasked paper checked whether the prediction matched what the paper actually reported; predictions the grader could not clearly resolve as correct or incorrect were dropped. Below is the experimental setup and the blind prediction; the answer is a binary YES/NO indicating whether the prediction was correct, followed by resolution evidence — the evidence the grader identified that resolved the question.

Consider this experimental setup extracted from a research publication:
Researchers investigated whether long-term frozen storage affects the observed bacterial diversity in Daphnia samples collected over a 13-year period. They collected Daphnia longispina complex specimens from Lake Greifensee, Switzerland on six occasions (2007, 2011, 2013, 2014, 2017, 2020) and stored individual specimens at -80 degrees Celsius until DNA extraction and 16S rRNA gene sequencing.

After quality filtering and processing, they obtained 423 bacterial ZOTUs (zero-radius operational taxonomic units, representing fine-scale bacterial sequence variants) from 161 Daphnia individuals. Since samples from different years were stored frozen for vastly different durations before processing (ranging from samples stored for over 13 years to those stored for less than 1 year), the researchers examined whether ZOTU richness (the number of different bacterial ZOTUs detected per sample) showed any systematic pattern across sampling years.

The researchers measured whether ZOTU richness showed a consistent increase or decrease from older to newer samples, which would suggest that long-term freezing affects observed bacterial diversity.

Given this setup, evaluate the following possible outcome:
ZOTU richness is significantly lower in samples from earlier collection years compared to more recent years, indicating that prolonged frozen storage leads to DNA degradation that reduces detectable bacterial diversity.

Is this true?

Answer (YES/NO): NO